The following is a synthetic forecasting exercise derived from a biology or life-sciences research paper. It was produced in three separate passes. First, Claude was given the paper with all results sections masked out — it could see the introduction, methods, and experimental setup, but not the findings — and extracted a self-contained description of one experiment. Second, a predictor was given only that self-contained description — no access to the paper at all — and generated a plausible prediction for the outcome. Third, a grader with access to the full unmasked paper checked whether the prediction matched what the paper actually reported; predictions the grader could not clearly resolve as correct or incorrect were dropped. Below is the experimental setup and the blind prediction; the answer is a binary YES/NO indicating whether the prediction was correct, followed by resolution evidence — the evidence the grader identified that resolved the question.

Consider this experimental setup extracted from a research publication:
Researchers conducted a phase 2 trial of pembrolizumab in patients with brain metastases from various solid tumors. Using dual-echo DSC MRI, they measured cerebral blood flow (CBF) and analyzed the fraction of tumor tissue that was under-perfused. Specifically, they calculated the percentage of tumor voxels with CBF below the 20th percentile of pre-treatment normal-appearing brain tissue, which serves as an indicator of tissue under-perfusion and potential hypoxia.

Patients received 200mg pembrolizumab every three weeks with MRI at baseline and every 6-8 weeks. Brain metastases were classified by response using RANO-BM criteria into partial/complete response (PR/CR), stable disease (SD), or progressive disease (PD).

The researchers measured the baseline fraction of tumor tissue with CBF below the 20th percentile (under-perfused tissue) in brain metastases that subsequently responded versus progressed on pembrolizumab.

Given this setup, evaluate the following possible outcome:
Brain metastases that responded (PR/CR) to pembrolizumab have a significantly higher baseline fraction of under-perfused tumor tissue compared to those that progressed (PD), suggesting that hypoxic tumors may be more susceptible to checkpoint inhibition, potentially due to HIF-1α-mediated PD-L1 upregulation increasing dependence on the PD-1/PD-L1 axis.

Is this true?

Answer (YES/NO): NO